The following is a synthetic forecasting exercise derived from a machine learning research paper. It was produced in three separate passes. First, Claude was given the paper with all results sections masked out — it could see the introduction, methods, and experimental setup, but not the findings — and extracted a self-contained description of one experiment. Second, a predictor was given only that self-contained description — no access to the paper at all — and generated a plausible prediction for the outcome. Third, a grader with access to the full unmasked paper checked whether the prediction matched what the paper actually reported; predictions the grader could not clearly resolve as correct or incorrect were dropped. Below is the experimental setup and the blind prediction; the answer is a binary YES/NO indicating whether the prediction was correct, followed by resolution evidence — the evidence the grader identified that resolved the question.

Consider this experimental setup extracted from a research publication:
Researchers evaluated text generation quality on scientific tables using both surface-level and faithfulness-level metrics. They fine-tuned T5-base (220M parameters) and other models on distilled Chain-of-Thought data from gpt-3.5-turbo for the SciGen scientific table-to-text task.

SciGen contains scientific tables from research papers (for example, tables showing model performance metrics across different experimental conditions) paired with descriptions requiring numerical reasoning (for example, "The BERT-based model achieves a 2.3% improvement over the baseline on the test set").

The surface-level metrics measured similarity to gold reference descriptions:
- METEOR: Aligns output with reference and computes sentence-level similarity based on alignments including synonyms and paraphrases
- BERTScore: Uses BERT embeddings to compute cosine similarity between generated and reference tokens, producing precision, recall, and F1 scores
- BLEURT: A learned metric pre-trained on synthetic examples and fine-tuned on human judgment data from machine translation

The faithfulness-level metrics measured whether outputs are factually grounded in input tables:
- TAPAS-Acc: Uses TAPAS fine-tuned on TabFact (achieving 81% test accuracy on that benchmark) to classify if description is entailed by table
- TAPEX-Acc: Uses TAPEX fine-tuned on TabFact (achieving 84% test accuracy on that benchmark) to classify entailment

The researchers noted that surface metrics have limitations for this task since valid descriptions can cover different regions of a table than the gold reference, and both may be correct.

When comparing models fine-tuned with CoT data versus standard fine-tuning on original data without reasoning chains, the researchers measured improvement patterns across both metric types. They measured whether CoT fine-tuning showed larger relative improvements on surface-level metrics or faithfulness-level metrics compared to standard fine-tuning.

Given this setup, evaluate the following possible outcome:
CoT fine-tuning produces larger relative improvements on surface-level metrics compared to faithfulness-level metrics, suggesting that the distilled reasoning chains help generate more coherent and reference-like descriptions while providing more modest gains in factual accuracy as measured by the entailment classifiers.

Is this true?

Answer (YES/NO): NO